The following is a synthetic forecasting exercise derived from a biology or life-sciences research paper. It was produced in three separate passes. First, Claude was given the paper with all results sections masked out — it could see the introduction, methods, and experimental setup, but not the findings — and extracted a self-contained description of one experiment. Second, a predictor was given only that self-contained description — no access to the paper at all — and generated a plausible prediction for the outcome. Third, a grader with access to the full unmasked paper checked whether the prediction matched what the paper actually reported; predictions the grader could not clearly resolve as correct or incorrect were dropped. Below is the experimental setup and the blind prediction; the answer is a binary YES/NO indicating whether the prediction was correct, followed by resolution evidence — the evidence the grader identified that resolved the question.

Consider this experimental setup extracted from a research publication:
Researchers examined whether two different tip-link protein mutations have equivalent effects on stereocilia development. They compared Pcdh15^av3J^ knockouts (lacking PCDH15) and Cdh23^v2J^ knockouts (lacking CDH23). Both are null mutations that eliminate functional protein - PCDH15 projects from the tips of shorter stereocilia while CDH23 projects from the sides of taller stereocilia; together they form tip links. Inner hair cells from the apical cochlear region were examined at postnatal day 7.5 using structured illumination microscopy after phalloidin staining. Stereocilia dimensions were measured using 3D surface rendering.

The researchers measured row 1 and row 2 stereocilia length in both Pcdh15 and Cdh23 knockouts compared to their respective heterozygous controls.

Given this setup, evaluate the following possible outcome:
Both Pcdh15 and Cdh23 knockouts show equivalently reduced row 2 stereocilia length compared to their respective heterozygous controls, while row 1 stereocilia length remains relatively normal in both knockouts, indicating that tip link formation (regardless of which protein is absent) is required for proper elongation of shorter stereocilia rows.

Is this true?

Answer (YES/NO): NO